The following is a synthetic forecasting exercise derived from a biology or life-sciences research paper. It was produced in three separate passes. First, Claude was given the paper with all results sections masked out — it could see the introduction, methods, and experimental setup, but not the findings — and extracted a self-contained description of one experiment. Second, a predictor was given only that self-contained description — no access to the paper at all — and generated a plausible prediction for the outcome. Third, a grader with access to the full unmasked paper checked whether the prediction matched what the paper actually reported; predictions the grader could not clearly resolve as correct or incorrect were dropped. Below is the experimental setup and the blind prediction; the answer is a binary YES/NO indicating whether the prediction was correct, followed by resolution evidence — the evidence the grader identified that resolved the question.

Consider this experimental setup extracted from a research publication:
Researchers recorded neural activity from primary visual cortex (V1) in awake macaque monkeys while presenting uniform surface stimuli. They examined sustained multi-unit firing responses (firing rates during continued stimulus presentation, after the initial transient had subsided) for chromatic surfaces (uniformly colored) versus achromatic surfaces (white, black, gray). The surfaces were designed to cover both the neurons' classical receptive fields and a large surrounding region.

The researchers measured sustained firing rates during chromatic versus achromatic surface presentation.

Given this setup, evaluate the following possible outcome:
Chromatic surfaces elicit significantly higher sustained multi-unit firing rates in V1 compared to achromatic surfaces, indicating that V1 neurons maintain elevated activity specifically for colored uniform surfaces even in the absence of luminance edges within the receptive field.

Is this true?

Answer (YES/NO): NO